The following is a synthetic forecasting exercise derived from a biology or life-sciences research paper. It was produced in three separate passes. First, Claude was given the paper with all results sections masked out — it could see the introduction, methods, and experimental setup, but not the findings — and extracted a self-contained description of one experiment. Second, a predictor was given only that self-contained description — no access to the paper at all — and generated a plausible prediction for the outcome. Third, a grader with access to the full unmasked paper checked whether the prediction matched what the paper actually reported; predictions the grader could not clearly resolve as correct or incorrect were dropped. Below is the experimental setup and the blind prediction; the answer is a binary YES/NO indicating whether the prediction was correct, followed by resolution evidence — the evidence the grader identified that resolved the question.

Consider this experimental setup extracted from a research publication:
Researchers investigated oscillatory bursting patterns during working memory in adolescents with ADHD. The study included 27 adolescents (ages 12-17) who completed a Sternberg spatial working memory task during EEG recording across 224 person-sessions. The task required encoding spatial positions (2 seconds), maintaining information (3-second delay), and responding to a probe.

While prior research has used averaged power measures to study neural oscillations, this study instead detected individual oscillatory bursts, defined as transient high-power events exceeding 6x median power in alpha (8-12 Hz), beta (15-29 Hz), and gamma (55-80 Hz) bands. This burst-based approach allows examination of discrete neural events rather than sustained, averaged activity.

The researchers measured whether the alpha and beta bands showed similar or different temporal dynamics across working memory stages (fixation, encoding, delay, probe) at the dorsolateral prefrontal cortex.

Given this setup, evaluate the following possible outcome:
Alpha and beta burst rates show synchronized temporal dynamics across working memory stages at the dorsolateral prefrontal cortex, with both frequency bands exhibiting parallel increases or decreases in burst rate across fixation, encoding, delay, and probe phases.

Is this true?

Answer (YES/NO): NO